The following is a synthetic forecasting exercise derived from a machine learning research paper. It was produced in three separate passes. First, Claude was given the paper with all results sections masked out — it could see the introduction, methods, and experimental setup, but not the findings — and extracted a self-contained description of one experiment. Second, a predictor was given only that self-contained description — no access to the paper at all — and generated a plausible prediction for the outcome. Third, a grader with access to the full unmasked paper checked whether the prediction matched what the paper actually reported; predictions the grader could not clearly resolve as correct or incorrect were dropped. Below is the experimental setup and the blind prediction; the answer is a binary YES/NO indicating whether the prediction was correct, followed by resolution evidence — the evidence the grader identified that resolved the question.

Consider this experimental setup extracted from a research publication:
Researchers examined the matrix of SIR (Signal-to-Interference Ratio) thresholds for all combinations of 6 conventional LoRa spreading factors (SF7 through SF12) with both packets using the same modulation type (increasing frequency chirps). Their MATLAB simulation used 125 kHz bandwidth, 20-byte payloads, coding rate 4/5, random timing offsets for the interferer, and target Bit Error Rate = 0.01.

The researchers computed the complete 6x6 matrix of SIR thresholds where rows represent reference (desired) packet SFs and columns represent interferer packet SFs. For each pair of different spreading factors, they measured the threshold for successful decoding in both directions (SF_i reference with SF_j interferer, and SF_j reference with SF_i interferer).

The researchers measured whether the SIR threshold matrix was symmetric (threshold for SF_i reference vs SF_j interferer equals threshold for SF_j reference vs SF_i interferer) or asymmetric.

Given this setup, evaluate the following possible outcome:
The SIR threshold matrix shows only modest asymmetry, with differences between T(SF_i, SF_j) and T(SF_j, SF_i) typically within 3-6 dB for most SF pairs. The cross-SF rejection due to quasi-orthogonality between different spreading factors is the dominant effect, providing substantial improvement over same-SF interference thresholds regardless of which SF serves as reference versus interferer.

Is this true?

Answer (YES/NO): NO